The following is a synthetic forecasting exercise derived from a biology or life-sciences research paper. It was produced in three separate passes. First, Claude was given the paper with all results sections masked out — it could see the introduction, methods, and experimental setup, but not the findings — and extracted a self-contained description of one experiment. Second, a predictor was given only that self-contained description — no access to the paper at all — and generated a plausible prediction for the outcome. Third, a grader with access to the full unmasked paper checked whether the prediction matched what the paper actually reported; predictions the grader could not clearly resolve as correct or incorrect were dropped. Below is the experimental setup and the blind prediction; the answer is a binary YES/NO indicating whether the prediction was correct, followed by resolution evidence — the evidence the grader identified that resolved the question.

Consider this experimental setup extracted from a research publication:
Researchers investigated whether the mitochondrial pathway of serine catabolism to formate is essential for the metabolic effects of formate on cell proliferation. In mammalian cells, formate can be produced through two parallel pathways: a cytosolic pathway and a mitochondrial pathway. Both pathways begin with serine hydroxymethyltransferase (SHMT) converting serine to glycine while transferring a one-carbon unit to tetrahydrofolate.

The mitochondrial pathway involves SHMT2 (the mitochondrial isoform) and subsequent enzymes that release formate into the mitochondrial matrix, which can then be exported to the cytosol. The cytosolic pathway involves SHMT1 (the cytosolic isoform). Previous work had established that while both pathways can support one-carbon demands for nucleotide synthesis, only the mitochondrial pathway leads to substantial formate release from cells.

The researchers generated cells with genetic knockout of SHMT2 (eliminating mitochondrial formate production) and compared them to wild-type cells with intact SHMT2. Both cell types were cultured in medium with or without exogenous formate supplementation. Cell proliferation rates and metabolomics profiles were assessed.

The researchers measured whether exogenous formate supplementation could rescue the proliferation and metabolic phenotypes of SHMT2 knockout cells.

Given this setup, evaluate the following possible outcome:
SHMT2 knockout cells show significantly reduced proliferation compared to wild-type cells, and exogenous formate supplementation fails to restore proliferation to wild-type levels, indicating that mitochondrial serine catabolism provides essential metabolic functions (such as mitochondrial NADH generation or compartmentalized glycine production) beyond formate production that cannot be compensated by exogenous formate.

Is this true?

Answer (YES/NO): NO